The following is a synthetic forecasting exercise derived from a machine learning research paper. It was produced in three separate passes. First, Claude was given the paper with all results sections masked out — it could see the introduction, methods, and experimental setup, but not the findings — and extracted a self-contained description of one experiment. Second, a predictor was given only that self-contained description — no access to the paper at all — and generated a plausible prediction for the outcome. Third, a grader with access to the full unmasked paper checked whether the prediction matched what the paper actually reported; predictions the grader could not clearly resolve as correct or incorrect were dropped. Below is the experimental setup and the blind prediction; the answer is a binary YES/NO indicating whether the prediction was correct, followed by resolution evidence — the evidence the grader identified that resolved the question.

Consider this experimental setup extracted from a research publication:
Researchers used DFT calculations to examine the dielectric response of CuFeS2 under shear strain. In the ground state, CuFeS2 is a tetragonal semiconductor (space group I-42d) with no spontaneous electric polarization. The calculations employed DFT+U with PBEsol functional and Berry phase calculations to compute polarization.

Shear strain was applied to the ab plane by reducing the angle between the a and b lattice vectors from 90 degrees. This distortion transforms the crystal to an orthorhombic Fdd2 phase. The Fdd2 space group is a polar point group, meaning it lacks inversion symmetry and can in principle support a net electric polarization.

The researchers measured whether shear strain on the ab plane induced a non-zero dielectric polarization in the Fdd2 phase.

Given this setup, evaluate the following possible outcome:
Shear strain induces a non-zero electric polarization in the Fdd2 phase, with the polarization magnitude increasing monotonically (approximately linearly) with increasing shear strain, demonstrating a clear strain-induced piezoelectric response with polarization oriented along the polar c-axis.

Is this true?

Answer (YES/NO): YES